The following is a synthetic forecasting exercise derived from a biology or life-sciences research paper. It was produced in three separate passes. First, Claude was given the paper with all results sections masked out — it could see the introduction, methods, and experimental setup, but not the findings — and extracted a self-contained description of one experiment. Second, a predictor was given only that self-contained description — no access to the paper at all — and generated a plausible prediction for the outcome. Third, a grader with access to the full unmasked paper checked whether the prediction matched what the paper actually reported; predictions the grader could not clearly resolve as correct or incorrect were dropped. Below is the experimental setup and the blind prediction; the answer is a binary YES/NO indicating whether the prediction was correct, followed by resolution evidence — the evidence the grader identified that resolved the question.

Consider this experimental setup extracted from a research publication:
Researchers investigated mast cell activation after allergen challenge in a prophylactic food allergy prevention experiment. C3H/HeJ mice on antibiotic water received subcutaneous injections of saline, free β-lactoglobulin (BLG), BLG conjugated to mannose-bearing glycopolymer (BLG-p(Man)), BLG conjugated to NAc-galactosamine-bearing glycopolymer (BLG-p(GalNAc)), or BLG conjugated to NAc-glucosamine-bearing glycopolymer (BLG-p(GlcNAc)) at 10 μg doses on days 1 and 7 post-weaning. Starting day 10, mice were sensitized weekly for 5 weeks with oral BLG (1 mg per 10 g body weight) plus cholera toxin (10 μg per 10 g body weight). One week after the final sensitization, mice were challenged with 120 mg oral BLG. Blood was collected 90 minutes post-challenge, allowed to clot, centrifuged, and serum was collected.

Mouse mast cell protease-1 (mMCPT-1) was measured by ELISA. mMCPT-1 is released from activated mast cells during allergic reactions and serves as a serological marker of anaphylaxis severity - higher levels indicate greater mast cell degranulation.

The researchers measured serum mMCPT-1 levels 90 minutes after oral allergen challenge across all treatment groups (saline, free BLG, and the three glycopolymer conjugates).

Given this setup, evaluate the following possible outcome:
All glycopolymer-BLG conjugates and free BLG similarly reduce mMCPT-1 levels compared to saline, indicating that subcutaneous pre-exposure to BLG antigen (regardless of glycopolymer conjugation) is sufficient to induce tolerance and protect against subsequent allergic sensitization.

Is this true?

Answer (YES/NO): NO